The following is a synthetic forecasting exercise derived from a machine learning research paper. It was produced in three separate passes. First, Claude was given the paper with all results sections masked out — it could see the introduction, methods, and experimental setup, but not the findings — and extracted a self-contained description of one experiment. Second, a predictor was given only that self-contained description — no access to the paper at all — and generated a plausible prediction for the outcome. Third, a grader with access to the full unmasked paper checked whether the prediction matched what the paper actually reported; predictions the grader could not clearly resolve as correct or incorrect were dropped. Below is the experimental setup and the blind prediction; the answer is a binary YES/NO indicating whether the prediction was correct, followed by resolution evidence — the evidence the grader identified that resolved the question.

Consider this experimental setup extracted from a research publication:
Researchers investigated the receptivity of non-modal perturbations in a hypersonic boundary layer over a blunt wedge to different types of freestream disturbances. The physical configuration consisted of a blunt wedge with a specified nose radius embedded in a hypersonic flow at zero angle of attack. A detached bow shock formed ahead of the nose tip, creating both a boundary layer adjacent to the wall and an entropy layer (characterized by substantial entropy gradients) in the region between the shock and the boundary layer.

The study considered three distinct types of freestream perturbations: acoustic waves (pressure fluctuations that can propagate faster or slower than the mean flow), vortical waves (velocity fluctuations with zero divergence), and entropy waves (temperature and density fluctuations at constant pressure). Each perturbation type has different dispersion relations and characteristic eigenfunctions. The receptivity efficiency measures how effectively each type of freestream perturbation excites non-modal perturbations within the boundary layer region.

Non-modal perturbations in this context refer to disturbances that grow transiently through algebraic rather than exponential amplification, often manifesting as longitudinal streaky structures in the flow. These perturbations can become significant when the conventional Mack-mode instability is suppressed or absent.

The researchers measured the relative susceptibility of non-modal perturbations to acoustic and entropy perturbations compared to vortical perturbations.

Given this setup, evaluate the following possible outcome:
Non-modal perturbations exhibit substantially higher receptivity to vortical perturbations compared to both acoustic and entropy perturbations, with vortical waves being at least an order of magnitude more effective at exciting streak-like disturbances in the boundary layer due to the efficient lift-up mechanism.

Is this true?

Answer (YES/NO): NO